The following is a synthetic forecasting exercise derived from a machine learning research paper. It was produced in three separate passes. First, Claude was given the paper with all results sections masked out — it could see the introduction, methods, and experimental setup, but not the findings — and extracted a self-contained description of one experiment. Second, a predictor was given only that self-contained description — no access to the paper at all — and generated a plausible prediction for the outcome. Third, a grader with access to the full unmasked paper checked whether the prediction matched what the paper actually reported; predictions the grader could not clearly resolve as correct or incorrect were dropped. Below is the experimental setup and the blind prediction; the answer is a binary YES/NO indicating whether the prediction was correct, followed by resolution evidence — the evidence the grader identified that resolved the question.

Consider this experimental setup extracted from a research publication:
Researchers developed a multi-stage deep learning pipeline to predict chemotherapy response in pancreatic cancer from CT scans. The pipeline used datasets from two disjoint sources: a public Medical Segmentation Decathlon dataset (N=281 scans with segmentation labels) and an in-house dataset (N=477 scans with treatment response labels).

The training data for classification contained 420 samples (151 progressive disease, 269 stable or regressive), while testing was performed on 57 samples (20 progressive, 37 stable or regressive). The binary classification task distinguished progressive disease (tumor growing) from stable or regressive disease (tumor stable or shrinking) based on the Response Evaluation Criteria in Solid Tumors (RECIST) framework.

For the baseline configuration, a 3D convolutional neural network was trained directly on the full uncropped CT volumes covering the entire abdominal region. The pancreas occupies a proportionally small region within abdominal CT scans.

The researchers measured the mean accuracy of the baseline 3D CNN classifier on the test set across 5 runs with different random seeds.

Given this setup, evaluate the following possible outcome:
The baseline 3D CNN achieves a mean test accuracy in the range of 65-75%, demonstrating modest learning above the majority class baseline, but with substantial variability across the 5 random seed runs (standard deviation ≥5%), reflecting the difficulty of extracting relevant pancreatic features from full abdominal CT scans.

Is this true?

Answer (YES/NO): NO